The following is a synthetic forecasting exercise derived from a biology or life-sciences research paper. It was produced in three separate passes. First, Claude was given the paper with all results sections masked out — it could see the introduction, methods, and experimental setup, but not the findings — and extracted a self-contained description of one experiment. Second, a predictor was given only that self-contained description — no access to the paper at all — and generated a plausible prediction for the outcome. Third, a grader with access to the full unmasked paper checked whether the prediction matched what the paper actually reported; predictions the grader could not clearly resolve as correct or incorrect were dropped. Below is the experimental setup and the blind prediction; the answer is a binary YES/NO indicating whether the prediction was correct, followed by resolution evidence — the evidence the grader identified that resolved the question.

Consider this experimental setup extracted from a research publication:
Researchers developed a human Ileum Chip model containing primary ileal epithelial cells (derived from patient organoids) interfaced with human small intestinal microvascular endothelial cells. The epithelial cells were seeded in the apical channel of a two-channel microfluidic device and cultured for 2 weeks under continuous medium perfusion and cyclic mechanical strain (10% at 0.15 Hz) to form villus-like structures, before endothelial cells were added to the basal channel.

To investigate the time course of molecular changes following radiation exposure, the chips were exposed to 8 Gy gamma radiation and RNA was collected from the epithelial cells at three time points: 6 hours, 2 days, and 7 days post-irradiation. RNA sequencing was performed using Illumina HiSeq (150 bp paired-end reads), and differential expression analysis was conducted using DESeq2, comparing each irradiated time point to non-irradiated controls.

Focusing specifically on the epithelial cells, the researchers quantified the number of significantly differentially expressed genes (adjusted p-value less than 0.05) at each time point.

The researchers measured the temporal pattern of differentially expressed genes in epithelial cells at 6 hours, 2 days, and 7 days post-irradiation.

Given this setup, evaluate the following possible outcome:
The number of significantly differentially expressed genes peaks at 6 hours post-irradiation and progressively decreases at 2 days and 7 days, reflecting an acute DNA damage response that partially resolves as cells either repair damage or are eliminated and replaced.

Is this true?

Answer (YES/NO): NO